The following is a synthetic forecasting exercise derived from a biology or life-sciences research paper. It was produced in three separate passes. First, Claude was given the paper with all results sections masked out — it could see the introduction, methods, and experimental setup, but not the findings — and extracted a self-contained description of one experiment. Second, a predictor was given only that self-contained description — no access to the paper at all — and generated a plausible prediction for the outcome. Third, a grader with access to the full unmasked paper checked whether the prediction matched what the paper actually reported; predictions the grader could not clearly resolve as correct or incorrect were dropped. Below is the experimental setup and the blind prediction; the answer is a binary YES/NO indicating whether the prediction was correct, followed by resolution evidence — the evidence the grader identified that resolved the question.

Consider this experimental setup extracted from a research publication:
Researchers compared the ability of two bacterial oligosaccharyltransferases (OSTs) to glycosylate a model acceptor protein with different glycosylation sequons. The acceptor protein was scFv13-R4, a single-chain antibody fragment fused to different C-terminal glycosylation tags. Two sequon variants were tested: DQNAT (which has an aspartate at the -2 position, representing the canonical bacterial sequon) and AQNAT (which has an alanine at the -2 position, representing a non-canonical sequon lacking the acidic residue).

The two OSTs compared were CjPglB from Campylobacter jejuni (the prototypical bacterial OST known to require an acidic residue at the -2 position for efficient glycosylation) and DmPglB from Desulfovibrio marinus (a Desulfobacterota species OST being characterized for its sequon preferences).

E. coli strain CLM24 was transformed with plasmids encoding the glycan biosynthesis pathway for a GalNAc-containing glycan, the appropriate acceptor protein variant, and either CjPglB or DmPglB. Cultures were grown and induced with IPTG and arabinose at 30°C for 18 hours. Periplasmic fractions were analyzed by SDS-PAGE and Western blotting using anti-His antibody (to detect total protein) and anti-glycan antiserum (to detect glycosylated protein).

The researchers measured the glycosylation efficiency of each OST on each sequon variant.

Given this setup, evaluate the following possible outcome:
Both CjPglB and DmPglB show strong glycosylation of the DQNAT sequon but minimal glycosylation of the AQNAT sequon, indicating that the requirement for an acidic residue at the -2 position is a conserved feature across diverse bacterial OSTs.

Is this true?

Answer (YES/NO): NO